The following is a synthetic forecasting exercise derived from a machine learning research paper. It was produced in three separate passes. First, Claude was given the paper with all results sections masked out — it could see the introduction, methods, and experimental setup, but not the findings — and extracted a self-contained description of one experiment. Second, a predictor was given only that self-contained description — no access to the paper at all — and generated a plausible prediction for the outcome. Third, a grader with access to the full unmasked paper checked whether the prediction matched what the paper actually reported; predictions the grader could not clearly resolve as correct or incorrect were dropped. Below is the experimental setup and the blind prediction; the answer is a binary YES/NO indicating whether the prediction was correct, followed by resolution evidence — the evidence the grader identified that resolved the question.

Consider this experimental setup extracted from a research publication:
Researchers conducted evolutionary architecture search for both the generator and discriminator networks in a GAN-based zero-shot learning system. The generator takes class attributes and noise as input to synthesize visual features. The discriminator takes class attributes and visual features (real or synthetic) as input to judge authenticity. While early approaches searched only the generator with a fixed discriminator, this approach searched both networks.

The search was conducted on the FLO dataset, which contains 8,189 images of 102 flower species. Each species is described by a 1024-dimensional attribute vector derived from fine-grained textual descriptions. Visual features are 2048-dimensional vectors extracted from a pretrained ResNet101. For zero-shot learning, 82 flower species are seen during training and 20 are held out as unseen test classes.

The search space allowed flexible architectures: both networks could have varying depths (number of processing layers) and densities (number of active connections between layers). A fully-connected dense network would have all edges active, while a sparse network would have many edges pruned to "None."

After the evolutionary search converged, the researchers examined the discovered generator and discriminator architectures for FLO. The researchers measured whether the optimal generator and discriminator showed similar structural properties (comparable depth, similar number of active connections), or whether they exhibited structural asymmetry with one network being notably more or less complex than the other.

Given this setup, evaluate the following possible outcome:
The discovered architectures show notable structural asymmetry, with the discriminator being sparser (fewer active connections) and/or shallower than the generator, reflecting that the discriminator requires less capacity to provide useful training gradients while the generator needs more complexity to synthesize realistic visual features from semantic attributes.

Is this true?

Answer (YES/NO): YES